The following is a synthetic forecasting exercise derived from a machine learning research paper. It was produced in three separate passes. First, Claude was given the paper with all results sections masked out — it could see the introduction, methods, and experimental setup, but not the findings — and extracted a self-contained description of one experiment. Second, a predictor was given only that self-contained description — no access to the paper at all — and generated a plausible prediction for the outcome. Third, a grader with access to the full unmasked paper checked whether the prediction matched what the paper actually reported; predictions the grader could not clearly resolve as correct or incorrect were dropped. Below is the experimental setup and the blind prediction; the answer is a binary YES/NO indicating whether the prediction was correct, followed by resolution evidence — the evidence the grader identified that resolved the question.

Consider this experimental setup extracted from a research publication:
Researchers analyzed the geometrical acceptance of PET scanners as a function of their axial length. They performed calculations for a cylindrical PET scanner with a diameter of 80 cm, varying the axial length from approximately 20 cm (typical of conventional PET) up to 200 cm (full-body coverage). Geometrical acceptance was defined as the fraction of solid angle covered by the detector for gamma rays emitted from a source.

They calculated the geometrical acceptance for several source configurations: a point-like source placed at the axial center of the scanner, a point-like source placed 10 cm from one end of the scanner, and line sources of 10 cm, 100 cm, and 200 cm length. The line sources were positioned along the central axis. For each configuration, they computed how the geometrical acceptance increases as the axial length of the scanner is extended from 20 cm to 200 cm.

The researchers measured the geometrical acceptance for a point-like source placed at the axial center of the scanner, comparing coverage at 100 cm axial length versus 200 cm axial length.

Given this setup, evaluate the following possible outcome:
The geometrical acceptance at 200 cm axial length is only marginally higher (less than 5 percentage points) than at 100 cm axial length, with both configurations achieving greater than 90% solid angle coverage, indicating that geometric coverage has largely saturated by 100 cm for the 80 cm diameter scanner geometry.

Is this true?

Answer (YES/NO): NO